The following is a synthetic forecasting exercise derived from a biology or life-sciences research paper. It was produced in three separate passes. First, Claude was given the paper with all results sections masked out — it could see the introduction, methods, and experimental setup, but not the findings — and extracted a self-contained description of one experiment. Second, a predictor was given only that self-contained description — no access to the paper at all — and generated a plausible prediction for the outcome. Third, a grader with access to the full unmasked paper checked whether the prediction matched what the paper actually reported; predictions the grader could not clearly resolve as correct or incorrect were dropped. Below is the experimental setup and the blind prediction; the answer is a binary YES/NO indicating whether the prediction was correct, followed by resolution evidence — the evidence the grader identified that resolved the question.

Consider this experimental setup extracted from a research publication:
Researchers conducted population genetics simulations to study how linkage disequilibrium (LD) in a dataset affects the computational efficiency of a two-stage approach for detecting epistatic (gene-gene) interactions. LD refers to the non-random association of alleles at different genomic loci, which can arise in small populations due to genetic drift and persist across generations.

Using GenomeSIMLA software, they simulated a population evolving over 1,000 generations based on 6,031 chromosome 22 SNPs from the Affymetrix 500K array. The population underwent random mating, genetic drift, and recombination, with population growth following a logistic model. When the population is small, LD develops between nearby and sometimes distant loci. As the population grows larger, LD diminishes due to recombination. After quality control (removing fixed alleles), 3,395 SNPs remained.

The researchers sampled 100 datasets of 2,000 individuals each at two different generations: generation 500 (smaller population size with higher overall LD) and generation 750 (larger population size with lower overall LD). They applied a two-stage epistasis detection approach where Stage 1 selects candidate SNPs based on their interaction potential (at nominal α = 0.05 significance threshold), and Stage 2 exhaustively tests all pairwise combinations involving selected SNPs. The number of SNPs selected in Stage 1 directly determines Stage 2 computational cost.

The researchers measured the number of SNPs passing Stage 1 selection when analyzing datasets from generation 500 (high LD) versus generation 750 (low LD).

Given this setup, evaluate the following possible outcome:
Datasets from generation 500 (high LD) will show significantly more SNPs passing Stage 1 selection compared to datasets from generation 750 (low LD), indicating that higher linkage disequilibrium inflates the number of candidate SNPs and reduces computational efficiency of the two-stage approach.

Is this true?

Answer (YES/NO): YES